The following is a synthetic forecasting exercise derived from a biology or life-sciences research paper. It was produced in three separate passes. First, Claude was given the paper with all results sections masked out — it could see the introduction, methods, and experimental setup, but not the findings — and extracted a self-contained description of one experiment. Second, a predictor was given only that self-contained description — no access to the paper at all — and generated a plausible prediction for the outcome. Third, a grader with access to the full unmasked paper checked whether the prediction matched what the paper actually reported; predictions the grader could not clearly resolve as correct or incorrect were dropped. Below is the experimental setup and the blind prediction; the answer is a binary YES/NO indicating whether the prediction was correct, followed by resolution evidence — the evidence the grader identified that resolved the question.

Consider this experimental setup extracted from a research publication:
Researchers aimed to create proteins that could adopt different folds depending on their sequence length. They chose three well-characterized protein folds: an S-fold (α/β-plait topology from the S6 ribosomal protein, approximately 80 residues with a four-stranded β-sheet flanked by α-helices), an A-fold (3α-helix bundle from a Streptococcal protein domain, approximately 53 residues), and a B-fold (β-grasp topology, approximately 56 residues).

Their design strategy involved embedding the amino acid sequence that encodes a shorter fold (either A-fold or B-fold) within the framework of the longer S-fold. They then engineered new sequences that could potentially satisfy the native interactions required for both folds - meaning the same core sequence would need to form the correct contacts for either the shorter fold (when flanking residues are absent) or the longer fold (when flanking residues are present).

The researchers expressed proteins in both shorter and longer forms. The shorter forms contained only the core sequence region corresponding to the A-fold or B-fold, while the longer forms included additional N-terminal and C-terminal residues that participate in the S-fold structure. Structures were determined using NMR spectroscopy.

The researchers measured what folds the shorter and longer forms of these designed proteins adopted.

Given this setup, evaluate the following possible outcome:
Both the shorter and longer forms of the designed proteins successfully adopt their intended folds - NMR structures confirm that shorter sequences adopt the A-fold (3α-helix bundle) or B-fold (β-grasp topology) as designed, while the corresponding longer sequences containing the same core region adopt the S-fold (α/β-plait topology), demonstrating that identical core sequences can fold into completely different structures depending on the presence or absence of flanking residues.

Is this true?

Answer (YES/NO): YES